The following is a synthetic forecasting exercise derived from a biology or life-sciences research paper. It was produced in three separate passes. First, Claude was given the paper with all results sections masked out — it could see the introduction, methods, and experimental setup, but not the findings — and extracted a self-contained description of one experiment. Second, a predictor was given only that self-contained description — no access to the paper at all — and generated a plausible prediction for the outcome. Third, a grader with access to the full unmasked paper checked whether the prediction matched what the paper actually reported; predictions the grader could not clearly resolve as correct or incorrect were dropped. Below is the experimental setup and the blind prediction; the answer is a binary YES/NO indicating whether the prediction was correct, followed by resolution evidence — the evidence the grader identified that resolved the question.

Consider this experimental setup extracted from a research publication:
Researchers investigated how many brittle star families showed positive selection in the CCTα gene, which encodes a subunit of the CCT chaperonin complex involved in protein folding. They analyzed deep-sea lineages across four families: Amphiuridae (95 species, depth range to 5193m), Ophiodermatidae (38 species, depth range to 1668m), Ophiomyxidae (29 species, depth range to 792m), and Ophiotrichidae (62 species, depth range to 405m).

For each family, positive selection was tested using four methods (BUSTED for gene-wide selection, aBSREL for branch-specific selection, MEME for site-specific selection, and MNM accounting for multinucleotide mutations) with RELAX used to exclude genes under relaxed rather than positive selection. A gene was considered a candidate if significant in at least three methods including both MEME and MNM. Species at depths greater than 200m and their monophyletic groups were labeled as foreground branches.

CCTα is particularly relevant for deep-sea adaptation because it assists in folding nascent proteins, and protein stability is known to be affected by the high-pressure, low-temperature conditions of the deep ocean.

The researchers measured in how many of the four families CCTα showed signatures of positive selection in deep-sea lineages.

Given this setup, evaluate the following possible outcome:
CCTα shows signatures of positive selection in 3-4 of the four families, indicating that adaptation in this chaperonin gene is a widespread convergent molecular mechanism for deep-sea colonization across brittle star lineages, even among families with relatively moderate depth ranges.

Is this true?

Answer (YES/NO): YES